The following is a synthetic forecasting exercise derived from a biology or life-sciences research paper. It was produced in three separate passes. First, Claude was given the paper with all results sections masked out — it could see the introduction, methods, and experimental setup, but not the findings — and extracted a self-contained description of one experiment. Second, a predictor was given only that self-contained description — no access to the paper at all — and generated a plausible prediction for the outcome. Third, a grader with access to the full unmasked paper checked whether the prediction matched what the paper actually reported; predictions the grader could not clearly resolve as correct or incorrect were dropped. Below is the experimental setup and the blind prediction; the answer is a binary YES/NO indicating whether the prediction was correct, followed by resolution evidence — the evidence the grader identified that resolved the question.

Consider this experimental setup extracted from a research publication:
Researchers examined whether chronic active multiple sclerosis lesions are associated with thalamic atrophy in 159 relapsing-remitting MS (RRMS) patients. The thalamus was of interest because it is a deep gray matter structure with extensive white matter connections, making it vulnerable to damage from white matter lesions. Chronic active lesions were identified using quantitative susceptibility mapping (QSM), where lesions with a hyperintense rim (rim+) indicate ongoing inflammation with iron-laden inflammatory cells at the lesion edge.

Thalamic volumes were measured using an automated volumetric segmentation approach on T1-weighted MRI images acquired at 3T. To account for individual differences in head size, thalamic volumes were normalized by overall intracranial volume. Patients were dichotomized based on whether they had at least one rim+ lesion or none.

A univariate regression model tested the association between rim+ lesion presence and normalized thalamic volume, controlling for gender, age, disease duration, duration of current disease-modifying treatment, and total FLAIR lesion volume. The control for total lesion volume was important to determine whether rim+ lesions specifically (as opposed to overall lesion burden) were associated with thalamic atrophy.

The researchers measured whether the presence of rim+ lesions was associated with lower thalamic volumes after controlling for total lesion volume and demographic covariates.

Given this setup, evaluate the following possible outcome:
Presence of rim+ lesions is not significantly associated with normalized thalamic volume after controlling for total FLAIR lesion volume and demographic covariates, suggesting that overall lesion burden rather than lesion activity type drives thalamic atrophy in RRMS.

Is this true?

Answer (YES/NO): YES